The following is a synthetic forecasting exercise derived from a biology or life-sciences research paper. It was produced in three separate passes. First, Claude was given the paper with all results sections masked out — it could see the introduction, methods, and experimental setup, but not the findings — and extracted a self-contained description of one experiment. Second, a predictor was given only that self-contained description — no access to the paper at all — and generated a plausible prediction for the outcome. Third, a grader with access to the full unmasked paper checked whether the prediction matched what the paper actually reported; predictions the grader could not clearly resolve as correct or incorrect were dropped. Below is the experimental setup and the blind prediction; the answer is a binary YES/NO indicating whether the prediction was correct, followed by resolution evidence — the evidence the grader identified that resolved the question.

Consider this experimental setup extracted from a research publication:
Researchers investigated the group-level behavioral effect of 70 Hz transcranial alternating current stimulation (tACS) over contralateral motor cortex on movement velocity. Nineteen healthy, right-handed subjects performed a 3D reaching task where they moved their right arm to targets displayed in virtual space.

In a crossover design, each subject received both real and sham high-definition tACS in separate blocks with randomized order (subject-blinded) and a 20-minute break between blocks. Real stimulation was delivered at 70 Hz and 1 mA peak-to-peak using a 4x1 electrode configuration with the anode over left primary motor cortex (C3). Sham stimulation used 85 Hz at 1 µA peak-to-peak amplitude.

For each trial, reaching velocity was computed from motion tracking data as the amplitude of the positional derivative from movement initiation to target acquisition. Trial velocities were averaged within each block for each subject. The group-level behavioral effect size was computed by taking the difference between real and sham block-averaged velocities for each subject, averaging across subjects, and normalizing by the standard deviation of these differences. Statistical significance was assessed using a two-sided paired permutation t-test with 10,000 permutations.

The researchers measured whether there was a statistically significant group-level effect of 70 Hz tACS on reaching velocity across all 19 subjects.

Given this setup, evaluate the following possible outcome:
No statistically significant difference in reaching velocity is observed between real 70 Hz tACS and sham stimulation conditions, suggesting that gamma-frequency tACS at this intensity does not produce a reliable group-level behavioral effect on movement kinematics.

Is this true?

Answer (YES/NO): YES